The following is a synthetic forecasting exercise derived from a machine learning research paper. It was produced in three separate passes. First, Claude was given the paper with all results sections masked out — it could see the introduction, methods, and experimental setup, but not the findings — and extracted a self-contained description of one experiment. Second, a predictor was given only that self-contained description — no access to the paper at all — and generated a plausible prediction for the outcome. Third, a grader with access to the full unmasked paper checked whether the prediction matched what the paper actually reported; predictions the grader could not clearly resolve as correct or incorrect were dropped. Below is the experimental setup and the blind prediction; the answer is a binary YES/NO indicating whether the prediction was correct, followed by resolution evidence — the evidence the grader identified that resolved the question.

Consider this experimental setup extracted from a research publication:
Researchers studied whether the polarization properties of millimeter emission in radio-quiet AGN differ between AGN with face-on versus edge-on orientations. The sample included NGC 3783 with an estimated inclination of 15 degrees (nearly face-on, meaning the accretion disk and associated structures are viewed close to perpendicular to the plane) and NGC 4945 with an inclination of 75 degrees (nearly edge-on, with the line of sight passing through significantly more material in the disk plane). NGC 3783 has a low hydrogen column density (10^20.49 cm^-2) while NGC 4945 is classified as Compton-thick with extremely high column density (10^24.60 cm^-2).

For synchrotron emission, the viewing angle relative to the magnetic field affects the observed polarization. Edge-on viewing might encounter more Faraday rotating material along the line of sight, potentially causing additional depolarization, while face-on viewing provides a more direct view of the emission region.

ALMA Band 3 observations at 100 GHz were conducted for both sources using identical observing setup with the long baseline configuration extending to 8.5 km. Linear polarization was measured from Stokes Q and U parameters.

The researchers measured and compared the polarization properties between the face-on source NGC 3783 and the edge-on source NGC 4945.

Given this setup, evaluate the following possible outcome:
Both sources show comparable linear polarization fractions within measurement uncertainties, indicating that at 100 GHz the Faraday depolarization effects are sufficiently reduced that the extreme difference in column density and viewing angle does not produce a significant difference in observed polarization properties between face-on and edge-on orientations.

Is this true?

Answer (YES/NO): NO